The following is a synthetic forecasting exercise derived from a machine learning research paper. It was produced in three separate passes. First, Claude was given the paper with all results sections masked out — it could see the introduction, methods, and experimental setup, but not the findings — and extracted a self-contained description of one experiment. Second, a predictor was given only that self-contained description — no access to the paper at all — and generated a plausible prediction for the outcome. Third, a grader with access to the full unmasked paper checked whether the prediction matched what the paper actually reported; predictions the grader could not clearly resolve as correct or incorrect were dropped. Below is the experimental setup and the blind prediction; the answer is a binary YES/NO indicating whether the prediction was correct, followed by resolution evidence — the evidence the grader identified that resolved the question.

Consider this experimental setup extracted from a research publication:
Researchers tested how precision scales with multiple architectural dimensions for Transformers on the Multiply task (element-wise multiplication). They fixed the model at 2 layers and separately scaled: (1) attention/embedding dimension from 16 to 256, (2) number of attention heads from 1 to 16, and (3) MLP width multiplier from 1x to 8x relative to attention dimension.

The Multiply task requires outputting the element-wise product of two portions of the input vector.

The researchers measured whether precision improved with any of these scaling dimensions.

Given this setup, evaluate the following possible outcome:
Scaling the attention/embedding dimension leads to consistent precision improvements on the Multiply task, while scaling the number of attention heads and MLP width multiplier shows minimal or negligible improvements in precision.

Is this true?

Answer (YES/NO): NO